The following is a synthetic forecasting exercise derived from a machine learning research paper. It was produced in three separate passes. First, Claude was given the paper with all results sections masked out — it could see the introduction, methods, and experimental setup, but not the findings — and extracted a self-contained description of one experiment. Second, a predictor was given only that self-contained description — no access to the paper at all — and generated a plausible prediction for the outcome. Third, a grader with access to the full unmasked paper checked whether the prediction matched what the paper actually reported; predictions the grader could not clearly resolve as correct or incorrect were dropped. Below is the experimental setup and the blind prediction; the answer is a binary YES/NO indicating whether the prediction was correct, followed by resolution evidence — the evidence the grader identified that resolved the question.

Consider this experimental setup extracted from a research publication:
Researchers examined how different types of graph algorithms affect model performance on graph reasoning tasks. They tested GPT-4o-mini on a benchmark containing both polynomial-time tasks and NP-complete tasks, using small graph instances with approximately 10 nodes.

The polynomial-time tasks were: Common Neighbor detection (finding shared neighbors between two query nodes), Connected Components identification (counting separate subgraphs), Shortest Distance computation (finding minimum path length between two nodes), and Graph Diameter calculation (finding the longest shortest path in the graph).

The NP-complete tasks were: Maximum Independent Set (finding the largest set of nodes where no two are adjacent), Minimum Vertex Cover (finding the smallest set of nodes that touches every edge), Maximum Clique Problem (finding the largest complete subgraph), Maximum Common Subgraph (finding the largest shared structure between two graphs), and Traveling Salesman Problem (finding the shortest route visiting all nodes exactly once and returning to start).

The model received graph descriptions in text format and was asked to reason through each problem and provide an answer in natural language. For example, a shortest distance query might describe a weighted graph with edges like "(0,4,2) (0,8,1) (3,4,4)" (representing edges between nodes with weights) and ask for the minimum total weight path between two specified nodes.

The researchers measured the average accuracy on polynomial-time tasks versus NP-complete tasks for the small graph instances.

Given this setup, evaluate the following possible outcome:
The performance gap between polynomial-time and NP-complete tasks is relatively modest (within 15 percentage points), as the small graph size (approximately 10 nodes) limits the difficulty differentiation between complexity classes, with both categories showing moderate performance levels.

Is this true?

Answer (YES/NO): NO